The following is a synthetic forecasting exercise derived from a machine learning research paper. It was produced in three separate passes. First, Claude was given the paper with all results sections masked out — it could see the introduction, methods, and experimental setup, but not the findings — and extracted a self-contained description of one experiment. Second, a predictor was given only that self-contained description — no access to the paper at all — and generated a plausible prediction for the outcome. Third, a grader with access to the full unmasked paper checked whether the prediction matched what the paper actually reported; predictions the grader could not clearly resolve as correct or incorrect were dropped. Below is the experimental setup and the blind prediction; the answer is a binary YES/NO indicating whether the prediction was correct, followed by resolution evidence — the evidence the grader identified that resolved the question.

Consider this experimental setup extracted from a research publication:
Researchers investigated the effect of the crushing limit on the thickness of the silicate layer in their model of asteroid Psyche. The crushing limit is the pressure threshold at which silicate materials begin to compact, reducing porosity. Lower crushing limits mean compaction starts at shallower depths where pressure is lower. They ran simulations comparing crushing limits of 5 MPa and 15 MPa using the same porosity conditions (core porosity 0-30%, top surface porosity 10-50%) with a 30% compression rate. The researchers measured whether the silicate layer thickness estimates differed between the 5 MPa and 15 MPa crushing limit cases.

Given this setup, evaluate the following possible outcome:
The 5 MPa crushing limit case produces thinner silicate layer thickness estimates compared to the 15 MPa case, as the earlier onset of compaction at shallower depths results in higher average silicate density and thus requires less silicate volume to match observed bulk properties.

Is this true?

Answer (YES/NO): NO